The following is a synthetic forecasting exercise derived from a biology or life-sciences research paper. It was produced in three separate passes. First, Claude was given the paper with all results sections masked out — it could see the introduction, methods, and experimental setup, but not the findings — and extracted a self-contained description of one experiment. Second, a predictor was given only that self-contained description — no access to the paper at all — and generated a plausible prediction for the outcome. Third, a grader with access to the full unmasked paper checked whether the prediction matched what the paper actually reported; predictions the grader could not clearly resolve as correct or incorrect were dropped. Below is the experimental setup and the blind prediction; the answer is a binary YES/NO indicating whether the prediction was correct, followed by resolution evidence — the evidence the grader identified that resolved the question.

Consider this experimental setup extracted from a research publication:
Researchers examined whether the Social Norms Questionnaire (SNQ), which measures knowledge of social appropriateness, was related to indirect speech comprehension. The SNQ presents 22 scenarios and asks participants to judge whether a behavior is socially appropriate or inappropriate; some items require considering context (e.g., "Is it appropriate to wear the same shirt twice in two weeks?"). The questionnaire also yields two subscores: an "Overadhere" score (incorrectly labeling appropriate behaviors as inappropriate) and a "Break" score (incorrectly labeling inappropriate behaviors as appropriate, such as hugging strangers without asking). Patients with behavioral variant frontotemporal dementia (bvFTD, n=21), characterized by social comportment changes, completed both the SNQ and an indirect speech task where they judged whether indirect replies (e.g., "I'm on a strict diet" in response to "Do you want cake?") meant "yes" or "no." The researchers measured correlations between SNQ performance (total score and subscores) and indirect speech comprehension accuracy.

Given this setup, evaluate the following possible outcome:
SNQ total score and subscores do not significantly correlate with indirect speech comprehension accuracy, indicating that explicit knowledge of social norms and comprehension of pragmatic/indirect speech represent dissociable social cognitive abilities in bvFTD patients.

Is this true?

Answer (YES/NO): NO